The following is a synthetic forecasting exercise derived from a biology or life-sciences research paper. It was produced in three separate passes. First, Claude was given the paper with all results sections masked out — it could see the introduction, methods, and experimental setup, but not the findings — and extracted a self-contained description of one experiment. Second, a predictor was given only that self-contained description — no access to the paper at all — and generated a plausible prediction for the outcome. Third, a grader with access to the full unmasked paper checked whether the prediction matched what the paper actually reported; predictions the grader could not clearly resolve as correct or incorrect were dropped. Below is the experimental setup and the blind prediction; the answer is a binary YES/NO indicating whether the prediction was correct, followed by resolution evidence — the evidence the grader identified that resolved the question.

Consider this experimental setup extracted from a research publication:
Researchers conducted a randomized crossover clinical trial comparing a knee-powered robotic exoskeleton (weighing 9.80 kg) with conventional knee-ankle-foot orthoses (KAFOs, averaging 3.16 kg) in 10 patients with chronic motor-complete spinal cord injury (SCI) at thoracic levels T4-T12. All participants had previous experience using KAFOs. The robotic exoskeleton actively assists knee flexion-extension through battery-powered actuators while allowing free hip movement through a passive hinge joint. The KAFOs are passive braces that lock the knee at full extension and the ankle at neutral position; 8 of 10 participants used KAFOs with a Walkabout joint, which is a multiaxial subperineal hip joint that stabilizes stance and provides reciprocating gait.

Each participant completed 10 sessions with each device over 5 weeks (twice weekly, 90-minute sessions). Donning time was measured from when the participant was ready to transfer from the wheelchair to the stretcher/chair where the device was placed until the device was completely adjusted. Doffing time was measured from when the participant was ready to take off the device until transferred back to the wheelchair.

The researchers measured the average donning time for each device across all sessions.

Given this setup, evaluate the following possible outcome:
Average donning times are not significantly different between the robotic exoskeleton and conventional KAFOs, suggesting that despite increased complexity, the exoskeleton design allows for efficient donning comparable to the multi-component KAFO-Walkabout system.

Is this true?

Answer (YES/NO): YES